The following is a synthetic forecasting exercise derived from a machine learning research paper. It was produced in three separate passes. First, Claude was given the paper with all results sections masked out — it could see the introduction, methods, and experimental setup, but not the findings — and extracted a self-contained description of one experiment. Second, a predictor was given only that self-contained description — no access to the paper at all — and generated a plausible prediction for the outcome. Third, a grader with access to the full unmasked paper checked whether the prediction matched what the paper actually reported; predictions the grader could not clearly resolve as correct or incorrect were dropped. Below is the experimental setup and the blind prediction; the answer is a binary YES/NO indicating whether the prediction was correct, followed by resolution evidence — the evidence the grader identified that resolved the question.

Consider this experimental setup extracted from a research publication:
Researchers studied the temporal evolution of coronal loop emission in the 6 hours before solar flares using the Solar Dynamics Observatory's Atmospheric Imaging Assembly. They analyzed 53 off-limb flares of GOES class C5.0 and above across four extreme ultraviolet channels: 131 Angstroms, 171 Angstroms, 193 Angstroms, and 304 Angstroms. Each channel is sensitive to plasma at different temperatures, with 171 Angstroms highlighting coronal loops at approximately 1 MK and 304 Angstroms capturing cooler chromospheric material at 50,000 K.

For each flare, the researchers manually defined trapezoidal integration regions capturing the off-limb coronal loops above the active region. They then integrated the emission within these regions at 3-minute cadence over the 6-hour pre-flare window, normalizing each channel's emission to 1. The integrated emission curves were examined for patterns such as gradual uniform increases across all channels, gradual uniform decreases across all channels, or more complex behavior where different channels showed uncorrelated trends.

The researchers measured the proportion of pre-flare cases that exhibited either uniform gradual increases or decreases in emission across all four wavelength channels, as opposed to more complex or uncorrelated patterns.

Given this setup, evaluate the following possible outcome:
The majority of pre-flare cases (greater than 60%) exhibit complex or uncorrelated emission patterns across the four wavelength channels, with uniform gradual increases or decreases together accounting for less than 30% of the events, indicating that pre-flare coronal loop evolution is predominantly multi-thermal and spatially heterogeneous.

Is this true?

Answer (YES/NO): YES